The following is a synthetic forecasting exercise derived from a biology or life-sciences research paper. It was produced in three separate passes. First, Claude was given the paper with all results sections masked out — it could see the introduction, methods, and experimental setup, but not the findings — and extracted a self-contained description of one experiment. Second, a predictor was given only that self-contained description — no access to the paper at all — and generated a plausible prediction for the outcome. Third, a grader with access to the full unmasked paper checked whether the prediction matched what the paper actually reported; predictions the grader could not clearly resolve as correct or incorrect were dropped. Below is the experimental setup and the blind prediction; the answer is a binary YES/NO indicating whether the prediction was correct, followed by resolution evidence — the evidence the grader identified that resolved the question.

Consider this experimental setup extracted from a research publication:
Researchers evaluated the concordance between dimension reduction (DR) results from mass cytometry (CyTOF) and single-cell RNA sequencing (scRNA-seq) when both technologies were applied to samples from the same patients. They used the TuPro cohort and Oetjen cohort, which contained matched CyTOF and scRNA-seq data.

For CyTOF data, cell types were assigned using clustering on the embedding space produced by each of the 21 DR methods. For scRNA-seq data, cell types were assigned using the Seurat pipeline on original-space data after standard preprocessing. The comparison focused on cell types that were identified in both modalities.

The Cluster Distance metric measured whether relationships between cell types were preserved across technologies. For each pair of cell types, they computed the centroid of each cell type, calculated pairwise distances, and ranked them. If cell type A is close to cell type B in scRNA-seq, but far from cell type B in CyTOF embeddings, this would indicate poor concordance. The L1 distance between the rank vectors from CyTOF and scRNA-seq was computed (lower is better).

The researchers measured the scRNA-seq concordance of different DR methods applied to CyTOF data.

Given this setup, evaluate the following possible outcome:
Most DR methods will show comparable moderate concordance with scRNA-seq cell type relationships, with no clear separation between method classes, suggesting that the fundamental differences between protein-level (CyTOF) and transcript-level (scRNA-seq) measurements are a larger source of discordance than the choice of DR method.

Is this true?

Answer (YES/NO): NO